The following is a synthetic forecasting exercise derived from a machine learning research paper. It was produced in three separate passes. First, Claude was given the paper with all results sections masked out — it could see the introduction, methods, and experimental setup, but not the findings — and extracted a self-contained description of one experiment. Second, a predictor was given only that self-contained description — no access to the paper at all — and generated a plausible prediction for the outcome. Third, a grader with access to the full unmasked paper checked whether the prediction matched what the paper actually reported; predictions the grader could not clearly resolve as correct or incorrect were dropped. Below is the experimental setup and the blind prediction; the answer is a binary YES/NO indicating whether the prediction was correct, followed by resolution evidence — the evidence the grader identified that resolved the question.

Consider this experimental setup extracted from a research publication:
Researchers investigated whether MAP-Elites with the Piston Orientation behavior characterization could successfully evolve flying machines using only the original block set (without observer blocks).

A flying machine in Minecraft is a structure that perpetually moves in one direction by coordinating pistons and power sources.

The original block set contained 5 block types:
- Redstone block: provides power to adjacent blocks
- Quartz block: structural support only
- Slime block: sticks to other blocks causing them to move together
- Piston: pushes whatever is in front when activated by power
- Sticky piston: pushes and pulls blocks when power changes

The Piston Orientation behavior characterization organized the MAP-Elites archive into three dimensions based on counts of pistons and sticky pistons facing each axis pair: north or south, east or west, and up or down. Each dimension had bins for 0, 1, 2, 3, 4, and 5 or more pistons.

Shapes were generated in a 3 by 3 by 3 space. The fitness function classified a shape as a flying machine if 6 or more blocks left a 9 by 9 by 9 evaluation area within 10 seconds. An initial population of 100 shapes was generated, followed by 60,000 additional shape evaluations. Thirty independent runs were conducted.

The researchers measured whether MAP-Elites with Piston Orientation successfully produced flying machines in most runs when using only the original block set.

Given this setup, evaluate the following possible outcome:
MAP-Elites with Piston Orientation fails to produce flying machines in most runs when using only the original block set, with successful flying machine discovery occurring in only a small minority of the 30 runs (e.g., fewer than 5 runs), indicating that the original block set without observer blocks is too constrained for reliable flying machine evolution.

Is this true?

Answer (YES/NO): NO